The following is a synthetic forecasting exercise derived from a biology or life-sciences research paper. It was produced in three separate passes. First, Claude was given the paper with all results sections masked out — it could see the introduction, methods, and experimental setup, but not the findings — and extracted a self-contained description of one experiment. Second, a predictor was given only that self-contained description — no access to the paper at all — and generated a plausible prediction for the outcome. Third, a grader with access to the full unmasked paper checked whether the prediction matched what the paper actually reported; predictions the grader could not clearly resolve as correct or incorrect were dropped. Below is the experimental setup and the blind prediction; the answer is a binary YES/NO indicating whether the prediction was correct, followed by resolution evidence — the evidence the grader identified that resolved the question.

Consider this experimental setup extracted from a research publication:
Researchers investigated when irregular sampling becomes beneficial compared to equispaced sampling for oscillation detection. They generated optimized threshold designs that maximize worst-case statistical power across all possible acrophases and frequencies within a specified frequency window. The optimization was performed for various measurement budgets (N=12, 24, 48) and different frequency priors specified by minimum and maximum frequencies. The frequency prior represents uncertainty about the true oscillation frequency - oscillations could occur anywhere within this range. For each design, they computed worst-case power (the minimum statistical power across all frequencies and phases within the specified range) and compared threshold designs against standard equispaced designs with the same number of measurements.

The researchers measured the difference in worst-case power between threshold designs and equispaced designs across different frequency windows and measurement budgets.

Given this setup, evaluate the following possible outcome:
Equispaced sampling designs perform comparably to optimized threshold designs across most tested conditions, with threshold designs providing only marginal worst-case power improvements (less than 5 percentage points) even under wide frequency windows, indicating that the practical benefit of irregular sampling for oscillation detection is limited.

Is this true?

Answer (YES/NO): NO